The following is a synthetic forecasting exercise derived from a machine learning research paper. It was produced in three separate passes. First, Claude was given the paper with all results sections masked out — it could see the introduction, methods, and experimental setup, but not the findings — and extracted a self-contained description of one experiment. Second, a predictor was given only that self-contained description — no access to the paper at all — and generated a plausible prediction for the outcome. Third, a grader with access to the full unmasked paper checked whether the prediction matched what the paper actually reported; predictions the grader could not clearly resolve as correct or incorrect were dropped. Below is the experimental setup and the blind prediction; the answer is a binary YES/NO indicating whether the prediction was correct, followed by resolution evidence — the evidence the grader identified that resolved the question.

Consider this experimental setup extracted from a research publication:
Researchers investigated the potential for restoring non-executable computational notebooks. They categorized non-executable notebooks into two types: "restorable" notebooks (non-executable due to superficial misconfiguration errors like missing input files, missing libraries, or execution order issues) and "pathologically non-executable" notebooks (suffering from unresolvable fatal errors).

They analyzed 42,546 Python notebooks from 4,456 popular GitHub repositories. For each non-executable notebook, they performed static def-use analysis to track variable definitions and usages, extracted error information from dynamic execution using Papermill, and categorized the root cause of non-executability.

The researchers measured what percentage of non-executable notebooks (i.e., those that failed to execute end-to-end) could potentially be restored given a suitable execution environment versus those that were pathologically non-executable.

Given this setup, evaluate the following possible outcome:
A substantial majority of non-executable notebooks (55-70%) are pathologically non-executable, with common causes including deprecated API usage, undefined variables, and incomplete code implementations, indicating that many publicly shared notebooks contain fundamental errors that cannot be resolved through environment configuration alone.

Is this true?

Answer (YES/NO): NO